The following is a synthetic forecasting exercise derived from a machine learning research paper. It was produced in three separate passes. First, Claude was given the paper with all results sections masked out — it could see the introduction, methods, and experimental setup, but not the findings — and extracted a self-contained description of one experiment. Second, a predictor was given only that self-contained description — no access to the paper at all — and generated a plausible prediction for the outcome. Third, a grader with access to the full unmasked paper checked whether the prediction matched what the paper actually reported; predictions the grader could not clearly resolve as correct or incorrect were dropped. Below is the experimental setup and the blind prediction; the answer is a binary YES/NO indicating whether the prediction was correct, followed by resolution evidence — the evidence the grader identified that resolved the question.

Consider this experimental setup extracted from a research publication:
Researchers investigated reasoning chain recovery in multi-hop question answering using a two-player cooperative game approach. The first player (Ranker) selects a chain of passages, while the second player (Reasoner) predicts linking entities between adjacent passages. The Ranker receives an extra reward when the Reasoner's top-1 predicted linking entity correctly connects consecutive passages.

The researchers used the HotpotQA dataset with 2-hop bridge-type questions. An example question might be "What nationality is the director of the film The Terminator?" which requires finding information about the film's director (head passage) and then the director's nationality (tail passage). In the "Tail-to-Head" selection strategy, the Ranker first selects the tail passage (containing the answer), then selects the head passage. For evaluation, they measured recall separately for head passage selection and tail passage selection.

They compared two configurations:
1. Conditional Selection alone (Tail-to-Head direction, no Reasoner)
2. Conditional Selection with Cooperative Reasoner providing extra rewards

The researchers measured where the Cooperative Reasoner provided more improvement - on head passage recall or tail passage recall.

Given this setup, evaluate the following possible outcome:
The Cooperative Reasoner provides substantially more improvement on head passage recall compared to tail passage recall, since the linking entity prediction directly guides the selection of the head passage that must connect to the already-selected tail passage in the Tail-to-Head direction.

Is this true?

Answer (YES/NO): YES